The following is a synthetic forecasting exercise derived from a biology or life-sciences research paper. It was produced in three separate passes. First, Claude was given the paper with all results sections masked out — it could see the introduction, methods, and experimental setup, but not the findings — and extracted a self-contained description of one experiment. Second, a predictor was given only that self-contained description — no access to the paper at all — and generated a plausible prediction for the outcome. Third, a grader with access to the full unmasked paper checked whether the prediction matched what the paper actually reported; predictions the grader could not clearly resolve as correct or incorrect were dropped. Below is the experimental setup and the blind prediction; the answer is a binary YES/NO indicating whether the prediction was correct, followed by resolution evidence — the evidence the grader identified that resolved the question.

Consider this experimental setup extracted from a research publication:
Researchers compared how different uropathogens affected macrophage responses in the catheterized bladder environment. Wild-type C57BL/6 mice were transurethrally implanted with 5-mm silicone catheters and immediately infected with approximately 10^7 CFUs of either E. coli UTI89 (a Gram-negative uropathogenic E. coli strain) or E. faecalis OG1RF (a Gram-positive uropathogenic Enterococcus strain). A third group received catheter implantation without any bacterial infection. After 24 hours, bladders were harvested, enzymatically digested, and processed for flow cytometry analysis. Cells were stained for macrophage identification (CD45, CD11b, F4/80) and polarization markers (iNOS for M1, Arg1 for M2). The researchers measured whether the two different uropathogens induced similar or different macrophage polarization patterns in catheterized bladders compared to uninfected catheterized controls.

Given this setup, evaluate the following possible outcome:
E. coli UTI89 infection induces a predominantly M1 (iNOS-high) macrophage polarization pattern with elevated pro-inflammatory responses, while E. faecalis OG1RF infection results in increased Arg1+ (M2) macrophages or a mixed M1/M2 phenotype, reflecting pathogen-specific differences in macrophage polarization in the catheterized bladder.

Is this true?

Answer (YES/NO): NO